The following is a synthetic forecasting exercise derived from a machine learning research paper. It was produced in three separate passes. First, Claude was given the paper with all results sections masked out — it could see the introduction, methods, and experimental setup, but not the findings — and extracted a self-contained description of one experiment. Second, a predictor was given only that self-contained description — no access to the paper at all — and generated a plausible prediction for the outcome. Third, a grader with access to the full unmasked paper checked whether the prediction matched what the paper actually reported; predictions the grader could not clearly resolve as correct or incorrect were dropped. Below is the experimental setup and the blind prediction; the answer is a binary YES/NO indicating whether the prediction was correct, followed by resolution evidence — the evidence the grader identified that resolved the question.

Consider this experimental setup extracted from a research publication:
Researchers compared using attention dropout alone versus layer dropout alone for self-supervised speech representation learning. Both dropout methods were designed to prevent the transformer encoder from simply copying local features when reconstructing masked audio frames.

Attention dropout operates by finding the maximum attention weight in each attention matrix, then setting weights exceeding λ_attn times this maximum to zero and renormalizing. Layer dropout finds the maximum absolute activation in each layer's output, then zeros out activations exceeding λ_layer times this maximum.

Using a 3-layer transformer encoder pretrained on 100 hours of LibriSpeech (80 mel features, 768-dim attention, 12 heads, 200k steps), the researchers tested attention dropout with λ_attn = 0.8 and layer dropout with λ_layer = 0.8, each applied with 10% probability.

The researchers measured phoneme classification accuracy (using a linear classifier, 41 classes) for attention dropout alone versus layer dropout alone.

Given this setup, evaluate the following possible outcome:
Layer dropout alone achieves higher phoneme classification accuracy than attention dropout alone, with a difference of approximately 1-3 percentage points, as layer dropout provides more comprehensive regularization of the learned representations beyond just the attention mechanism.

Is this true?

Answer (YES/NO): NO